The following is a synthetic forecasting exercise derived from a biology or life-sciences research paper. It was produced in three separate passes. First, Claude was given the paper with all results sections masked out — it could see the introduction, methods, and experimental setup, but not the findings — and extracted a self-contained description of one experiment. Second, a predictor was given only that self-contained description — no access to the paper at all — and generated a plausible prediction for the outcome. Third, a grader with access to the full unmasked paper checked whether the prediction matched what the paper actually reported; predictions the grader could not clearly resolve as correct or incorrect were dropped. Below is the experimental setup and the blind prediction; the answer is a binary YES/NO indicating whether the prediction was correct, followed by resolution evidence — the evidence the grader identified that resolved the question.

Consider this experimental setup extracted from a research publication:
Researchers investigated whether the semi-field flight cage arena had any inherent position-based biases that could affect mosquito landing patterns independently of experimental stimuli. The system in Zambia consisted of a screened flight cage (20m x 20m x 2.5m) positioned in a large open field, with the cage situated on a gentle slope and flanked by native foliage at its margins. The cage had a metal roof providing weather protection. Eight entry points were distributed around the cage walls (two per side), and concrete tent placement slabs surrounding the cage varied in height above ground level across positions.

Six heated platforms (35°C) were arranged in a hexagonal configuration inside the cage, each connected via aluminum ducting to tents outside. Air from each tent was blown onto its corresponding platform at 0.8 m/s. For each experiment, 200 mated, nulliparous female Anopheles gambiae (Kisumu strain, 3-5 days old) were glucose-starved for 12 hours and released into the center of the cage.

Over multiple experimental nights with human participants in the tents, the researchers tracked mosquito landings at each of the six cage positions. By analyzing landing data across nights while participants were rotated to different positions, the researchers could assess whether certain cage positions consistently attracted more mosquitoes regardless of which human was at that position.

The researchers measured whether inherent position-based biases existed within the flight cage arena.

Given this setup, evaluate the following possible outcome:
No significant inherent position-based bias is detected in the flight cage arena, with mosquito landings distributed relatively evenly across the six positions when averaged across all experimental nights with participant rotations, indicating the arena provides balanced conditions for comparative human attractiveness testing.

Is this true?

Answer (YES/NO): YES